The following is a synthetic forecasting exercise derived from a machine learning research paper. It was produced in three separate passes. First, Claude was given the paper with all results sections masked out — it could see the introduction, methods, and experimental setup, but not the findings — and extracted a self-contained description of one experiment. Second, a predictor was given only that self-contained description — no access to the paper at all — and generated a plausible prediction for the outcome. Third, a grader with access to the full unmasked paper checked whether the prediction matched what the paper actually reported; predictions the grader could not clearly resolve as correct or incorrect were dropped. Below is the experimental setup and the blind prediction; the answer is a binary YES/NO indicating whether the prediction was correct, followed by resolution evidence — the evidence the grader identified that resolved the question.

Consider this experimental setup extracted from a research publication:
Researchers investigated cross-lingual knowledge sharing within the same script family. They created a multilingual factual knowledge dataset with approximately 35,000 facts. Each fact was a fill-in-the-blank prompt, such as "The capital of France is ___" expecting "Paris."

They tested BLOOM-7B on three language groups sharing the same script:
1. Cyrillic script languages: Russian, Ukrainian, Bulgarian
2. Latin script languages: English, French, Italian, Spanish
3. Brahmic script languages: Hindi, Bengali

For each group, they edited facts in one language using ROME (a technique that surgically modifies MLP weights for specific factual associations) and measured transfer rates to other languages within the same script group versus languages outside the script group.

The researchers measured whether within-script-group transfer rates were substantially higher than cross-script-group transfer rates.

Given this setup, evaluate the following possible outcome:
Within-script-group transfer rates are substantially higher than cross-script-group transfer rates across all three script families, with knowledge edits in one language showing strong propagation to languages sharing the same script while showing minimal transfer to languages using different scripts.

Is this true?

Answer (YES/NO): YES